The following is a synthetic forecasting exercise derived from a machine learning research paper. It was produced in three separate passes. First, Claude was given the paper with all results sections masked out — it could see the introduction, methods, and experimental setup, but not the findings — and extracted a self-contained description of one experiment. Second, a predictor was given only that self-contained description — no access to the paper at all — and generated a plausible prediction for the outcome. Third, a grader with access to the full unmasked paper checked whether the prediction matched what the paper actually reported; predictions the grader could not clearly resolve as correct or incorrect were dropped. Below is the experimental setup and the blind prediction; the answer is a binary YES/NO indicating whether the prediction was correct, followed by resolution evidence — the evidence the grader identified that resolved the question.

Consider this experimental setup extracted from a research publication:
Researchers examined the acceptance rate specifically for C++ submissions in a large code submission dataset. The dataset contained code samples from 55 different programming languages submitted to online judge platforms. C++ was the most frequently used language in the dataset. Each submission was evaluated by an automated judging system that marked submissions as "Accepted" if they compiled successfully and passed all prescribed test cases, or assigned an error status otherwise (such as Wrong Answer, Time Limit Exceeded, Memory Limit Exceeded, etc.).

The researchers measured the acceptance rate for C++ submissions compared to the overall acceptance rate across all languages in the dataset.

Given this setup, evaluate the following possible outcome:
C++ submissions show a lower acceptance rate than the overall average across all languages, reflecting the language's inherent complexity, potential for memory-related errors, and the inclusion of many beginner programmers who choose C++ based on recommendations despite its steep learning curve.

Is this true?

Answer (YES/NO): NO